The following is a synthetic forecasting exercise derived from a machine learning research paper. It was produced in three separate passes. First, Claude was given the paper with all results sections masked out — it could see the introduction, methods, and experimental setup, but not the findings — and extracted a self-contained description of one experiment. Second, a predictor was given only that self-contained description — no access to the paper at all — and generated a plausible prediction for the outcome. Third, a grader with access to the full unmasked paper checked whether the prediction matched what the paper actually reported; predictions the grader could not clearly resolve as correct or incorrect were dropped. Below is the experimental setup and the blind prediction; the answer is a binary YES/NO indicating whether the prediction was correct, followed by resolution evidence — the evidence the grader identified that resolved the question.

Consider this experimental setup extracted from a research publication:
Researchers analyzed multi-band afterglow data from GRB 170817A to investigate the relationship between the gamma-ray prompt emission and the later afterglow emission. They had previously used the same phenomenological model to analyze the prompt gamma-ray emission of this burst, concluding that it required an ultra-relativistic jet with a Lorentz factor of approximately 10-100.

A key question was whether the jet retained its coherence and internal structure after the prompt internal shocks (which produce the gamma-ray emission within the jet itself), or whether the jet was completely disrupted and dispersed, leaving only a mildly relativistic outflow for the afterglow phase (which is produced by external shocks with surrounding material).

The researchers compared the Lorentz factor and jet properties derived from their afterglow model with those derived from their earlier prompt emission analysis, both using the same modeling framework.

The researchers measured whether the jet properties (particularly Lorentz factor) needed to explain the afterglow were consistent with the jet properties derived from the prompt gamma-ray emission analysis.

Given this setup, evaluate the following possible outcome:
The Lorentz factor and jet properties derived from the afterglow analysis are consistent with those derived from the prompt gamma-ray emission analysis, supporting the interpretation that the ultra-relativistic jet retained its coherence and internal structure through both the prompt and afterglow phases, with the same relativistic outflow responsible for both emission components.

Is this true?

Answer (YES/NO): YES